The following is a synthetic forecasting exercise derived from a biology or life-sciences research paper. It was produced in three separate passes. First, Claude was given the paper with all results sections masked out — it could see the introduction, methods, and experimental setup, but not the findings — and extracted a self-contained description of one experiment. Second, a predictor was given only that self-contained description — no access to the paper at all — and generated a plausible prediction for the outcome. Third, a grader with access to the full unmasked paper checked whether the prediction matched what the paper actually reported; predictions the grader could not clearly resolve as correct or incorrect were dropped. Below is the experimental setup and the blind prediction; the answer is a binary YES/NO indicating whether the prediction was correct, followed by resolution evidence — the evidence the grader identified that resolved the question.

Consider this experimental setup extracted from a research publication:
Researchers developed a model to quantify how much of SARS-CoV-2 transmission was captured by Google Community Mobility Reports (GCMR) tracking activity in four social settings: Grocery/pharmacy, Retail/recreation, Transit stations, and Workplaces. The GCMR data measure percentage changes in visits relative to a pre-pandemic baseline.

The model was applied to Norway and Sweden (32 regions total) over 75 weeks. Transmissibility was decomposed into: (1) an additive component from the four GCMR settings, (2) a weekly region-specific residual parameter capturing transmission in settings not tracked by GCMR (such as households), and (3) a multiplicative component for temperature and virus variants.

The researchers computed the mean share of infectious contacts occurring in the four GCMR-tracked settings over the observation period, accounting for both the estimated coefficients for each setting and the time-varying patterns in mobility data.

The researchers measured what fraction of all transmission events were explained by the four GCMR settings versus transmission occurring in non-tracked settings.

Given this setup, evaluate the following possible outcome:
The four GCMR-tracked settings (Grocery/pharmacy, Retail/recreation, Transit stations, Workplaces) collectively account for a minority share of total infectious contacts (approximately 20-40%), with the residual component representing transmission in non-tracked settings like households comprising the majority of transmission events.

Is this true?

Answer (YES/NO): NO